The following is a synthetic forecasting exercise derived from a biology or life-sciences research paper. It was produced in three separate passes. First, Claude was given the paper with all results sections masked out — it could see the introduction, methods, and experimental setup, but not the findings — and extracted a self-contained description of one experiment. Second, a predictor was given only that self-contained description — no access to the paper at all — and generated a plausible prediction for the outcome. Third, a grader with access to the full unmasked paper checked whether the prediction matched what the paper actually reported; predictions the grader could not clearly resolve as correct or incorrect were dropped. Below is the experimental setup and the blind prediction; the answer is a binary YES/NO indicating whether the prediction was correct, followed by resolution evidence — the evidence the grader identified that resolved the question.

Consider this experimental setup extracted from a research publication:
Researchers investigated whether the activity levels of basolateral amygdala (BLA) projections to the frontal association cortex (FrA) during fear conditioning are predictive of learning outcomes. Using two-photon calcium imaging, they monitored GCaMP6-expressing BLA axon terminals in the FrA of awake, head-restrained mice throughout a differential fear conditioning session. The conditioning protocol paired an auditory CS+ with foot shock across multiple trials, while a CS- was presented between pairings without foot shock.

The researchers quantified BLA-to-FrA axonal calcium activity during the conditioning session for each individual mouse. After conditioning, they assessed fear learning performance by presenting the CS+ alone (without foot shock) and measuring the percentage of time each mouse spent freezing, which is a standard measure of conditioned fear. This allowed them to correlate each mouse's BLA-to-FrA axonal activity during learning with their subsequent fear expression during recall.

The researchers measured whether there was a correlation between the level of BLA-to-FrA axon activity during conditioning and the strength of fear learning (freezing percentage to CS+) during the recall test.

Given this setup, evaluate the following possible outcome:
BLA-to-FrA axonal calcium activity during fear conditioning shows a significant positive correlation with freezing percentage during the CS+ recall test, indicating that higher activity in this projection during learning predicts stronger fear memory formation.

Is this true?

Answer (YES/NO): YES